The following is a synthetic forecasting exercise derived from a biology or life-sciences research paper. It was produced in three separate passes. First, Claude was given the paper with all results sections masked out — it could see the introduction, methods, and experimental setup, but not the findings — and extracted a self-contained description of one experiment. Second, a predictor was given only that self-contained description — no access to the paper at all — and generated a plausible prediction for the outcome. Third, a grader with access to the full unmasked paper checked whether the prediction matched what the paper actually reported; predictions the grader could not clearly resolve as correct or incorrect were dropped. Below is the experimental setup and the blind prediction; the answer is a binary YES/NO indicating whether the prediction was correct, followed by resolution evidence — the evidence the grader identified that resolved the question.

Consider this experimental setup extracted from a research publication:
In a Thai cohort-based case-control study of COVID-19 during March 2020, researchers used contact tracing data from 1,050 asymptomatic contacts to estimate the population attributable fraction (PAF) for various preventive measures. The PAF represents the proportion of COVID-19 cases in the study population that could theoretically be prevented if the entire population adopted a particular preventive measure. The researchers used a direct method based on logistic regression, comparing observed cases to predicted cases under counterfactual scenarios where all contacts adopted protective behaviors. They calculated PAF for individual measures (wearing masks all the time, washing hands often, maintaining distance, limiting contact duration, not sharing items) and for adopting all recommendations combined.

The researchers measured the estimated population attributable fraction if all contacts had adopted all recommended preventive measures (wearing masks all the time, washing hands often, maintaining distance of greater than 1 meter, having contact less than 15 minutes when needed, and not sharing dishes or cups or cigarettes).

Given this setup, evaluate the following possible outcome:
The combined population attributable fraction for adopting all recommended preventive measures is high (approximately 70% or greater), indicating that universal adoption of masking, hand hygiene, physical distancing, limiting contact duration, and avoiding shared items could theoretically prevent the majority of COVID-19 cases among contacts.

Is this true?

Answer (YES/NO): YES